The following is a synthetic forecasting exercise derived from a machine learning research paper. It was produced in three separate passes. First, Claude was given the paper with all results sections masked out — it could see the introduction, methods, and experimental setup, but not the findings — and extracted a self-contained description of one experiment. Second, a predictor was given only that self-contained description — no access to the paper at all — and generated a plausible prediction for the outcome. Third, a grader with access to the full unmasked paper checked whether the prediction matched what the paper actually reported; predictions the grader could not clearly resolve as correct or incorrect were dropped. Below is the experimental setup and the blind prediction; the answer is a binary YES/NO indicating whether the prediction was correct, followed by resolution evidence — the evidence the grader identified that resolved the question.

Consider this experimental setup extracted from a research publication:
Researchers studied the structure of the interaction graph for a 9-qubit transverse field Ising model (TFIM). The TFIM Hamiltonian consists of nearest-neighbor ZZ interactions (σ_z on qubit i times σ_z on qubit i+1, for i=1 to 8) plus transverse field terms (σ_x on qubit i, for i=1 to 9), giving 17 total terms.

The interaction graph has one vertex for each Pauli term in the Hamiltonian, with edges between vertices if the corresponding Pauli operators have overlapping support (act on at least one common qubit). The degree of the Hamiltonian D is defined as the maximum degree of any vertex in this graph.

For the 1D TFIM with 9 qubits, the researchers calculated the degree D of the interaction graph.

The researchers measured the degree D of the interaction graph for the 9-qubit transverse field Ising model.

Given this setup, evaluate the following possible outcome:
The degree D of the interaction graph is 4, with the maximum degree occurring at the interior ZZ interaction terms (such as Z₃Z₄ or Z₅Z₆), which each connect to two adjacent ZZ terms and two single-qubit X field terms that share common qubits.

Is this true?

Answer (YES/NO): YES